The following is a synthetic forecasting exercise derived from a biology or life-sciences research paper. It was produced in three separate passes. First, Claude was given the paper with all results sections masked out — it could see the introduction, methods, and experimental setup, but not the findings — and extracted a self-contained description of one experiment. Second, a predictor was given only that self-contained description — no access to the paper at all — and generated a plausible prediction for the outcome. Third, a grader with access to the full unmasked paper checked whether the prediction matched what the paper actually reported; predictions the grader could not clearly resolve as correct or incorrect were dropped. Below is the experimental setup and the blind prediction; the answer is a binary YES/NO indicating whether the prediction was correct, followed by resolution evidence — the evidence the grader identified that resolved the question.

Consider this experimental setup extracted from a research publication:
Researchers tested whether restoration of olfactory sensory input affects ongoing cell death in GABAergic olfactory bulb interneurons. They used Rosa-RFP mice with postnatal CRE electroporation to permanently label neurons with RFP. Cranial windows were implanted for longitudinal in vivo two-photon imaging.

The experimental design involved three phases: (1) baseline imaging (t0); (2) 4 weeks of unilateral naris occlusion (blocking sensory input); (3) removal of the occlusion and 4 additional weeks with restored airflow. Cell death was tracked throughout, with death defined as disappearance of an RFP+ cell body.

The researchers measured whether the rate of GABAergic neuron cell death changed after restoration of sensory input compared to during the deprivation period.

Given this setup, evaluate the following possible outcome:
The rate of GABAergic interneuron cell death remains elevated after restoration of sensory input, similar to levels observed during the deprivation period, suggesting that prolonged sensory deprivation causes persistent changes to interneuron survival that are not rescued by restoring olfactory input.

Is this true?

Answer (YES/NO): NO